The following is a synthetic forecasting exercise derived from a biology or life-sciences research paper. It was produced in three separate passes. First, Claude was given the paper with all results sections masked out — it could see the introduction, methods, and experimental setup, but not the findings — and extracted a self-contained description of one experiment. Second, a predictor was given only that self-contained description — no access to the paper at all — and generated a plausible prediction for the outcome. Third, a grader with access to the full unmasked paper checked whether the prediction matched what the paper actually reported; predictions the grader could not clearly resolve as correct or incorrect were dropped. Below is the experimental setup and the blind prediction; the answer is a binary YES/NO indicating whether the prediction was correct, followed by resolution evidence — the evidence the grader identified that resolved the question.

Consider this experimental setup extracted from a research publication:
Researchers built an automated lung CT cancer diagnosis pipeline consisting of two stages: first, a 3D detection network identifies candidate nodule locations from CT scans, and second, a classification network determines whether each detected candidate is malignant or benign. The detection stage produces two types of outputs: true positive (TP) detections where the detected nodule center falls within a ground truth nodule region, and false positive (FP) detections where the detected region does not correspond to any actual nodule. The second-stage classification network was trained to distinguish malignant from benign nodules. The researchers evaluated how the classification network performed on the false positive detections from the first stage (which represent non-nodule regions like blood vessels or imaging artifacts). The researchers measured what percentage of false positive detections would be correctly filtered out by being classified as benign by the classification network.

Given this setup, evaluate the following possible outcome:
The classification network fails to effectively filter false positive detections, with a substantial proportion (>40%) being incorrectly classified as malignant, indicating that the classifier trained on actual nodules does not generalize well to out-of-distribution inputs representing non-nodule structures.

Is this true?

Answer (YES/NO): NO